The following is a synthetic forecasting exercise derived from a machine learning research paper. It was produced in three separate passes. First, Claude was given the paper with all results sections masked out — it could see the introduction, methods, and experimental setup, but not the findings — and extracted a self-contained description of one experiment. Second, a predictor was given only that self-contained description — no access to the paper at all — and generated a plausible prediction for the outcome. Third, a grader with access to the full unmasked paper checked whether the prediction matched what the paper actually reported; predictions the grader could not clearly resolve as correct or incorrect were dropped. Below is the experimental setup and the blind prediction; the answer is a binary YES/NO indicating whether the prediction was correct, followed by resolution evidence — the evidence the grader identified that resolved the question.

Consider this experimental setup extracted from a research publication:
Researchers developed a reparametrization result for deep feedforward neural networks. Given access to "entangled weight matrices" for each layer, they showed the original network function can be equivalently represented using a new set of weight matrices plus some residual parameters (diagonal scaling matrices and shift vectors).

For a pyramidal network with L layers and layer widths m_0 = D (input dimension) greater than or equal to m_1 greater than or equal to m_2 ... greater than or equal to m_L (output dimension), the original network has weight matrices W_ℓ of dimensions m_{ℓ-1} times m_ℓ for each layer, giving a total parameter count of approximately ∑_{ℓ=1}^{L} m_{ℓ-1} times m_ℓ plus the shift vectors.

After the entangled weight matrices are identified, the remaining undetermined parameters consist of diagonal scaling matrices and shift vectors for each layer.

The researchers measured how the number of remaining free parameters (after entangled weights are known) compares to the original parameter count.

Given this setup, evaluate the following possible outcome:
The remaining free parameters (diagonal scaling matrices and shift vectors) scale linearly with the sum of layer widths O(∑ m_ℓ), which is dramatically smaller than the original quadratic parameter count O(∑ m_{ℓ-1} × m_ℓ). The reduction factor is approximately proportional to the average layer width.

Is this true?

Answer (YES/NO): YES